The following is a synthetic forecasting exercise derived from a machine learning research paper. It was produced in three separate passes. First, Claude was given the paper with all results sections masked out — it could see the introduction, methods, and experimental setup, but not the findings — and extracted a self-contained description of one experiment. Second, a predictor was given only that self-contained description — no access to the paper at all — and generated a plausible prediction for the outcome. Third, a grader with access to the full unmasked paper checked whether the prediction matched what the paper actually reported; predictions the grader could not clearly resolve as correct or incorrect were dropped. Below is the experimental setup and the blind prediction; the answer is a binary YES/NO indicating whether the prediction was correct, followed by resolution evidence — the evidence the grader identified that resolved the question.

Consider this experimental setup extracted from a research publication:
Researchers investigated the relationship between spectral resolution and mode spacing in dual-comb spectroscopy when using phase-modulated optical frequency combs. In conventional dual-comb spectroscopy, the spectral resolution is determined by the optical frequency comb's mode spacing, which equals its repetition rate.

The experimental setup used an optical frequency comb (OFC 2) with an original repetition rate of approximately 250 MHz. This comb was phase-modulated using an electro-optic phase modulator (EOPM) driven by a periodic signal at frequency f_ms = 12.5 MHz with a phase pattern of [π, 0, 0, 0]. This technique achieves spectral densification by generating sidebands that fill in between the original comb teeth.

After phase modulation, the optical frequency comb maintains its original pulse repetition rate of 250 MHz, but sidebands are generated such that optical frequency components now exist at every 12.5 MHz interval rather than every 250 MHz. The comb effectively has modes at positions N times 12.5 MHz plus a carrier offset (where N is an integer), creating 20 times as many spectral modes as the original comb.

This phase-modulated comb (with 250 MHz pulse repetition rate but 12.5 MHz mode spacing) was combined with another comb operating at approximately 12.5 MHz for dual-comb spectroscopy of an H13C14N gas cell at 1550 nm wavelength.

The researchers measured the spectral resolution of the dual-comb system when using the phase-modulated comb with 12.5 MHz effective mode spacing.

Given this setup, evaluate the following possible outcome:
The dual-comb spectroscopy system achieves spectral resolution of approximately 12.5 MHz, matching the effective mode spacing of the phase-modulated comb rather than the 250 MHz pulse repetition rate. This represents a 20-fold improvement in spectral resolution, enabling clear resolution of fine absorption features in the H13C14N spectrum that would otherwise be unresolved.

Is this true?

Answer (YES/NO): NO